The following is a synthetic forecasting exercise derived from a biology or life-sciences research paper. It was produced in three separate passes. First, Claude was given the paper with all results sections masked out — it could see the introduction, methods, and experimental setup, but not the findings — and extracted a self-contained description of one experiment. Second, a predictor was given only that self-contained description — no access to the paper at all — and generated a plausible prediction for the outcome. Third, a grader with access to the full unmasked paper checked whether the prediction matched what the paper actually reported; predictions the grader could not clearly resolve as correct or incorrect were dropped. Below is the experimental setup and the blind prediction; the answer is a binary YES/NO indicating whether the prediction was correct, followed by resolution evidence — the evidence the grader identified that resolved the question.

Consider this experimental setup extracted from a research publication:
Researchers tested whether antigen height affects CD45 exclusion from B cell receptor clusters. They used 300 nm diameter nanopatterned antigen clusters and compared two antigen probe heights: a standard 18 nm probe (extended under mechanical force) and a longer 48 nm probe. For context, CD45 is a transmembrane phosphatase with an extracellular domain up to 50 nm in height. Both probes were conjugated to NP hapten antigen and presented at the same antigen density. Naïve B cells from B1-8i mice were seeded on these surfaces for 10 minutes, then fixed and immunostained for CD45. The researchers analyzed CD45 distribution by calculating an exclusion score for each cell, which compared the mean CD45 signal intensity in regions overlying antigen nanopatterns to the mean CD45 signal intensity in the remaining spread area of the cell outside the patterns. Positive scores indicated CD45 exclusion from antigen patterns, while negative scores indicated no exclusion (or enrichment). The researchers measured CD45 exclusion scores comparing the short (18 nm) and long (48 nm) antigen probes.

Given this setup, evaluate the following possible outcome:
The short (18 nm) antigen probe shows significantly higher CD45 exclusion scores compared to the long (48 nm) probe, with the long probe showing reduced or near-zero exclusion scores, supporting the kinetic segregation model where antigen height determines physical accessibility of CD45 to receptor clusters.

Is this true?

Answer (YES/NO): YES